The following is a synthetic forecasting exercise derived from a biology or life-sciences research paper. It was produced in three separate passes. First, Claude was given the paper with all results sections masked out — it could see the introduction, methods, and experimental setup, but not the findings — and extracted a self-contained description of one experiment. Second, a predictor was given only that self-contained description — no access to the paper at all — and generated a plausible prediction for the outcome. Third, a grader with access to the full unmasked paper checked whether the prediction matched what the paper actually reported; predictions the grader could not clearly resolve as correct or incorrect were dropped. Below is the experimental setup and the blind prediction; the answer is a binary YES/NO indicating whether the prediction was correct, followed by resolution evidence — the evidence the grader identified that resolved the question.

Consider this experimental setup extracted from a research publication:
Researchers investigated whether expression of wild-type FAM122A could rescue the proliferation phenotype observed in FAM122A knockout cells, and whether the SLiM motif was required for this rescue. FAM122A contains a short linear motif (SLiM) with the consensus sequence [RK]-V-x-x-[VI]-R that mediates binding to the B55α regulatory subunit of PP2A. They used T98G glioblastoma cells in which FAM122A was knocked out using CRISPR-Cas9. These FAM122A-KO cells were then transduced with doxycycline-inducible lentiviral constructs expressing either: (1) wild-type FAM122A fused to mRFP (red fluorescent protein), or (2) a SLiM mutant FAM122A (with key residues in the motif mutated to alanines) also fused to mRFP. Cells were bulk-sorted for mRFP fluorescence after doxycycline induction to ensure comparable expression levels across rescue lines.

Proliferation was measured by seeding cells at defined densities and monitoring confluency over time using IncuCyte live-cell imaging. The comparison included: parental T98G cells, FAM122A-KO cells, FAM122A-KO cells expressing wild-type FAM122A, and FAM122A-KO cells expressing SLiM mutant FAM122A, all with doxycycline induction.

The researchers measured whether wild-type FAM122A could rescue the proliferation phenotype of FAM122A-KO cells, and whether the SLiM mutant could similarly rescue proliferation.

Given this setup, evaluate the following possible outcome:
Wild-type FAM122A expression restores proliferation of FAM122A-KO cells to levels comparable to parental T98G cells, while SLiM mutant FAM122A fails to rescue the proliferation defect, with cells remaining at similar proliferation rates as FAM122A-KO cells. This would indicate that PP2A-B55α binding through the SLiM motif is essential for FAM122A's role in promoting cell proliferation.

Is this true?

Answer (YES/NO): NO